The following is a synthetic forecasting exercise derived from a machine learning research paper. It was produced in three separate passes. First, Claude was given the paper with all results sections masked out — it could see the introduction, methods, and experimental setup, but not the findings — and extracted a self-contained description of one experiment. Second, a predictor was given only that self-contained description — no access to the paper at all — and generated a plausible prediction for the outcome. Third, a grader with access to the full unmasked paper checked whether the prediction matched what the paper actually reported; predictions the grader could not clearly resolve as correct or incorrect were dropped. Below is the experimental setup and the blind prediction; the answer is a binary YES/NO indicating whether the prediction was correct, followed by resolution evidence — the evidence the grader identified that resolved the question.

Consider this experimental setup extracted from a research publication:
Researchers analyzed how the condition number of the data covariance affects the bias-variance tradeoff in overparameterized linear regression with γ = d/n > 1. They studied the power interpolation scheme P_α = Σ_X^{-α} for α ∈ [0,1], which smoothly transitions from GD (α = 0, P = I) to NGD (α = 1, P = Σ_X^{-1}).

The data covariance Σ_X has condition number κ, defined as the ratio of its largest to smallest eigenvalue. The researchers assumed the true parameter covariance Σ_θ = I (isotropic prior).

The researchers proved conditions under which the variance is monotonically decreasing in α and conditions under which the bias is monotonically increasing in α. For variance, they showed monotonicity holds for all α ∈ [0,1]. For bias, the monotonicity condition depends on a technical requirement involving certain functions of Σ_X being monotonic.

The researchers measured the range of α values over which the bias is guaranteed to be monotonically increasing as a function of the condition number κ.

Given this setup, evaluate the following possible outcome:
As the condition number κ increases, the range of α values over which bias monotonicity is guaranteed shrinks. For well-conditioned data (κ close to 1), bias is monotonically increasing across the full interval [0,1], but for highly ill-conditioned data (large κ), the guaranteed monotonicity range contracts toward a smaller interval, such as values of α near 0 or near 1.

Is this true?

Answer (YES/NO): NO